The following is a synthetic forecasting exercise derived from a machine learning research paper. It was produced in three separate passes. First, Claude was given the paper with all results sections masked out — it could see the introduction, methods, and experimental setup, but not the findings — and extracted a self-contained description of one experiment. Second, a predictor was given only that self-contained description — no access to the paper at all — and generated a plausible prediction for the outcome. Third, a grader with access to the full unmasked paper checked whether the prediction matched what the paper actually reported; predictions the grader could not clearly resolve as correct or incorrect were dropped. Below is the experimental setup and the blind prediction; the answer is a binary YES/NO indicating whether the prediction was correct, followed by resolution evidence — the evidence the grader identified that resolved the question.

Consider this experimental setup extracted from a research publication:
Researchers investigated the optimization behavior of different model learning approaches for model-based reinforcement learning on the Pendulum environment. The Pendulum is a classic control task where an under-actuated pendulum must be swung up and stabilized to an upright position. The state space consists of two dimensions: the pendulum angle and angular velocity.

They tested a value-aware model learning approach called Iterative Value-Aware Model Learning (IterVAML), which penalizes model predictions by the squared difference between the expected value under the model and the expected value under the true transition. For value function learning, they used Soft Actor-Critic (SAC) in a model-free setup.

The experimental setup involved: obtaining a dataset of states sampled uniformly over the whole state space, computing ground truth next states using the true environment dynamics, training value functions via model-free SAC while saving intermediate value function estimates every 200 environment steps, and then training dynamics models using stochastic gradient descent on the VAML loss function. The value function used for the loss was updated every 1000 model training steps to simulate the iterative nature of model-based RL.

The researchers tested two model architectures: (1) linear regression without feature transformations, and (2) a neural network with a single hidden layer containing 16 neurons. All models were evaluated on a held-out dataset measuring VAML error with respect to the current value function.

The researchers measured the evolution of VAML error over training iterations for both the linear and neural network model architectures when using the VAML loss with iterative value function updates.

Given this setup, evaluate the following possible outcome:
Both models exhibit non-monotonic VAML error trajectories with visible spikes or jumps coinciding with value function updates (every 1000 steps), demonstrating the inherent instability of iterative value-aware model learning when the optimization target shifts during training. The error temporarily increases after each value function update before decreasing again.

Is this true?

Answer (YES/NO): NO